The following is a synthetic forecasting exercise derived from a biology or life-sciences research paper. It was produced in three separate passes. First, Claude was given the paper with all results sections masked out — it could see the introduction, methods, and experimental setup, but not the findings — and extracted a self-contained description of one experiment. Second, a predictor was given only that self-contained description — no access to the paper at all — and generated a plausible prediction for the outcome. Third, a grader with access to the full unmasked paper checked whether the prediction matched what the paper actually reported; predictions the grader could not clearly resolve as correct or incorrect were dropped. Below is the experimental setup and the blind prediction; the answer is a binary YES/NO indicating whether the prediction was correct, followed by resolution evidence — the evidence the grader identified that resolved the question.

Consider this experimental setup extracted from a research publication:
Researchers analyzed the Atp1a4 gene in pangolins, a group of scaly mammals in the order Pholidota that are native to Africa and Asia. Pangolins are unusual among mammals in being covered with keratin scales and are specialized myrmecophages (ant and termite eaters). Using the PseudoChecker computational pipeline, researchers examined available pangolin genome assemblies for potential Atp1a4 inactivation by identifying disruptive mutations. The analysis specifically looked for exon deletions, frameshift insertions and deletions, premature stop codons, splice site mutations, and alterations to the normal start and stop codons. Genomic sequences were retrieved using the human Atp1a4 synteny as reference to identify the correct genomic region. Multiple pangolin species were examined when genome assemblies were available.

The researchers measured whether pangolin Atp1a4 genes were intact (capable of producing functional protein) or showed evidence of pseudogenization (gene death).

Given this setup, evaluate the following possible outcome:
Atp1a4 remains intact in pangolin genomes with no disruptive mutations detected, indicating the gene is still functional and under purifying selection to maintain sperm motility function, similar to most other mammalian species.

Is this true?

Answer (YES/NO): NO